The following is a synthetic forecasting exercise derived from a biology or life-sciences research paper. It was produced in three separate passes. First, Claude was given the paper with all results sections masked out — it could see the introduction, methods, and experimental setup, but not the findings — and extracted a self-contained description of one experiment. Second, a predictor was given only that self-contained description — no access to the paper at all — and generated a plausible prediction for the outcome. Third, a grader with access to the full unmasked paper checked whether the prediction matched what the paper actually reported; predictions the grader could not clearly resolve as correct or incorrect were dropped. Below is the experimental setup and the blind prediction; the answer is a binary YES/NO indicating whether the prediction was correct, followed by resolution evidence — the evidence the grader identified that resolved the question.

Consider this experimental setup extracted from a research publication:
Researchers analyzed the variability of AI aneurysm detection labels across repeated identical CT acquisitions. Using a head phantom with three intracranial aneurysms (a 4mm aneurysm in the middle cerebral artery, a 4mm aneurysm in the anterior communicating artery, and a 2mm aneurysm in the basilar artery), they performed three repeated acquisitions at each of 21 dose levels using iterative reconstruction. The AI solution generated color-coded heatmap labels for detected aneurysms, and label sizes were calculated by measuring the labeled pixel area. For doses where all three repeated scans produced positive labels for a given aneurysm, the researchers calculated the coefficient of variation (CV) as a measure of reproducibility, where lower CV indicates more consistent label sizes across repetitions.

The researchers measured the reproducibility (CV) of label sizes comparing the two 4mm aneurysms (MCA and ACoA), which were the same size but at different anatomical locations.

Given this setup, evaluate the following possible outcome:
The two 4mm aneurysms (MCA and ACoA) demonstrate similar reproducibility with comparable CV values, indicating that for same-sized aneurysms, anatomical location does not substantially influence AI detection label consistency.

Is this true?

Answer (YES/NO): NO